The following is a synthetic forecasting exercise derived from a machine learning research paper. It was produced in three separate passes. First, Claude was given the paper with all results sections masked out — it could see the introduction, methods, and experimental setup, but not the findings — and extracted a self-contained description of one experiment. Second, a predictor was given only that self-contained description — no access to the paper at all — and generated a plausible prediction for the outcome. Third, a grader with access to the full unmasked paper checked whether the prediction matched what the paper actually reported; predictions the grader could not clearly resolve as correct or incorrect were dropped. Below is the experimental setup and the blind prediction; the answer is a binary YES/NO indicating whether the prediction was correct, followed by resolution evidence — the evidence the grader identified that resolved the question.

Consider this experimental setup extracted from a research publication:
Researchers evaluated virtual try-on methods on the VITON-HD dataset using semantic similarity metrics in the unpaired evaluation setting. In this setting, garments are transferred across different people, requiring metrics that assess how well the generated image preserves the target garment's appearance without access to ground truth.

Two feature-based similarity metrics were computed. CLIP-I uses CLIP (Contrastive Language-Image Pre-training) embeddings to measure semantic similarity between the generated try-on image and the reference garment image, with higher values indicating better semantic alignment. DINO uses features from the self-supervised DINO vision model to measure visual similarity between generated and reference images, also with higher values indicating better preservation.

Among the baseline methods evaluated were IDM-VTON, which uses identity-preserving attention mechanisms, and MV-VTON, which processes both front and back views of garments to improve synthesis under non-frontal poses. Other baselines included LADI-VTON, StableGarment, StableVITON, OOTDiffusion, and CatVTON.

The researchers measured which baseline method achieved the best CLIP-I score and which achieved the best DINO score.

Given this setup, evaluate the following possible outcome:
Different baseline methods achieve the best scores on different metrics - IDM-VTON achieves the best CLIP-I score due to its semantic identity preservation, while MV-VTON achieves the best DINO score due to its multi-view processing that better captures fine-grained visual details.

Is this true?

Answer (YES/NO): YES